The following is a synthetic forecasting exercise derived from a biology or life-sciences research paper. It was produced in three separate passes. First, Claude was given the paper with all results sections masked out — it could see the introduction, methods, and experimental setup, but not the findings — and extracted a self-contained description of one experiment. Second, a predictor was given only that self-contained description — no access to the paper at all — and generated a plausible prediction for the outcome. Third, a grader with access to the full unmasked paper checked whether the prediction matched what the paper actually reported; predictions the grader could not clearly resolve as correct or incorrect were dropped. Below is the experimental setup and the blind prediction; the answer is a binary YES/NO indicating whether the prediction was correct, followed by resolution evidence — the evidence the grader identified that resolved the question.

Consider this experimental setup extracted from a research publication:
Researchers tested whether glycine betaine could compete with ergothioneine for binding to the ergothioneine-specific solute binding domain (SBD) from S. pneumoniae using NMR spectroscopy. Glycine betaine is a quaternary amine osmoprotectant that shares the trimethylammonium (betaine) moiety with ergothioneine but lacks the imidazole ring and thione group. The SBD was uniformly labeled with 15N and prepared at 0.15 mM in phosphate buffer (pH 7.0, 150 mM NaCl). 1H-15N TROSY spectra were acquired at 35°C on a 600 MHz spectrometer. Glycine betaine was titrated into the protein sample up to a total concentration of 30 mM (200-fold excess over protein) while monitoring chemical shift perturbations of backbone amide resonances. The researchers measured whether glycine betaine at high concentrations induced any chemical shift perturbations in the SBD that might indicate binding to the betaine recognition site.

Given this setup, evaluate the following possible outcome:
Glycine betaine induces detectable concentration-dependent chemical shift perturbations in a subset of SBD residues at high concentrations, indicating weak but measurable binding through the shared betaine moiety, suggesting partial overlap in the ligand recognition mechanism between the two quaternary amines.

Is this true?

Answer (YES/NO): YES